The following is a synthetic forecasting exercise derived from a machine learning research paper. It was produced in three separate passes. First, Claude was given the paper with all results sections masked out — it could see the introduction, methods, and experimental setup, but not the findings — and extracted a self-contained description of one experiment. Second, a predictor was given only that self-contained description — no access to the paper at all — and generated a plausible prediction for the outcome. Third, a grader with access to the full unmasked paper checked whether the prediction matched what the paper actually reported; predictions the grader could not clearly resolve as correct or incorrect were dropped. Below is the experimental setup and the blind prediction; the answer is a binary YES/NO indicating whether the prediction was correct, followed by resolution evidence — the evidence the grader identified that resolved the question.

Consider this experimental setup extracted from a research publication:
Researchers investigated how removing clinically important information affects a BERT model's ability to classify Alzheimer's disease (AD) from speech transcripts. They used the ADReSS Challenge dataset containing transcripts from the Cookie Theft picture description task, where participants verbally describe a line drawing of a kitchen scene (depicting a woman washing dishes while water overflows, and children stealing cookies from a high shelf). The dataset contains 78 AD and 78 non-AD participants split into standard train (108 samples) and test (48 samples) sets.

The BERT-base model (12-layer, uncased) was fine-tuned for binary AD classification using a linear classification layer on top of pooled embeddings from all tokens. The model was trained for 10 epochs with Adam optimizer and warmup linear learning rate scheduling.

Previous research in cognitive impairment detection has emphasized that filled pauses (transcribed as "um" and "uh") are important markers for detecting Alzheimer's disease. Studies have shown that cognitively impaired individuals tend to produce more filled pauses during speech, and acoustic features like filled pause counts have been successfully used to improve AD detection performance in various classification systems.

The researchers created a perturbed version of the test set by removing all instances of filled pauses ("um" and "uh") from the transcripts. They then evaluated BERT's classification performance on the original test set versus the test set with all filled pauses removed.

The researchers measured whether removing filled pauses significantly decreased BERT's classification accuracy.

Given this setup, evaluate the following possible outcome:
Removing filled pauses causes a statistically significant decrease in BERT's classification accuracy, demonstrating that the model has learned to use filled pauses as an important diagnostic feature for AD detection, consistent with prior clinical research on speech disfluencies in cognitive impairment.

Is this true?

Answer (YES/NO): NO